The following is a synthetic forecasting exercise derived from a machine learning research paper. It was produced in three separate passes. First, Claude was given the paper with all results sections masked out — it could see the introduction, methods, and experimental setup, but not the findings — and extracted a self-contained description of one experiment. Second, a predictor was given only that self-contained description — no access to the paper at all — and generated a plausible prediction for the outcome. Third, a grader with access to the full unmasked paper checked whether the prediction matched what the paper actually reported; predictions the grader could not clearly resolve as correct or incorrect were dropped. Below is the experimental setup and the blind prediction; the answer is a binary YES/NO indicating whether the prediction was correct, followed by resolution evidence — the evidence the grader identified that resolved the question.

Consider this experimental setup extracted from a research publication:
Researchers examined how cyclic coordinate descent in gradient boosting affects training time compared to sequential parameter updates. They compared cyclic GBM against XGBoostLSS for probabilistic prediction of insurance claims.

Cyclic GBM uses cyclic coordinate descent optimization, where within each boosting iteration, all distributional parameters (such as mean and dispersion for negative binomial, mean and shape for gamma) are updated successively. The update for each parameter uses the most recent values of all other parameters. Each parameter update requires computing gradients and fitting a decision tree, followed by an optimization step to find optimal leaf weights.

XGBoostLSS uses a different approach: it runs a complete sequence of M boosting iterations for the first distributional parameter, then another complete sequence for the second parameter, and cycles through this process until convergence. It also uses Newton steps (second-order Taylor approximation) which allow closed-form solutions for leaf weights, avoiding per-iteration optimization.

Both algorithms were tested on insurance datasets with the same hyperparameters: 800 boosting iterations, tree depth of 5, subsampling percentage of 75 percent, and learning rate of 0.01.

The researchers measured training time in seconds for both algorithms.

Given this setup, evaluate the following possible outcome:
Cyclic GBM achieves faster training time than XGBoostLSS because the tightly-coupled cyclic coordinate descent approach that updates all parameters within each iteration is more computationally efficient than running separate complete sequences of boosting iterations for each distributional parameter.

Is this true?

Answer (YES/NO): NO